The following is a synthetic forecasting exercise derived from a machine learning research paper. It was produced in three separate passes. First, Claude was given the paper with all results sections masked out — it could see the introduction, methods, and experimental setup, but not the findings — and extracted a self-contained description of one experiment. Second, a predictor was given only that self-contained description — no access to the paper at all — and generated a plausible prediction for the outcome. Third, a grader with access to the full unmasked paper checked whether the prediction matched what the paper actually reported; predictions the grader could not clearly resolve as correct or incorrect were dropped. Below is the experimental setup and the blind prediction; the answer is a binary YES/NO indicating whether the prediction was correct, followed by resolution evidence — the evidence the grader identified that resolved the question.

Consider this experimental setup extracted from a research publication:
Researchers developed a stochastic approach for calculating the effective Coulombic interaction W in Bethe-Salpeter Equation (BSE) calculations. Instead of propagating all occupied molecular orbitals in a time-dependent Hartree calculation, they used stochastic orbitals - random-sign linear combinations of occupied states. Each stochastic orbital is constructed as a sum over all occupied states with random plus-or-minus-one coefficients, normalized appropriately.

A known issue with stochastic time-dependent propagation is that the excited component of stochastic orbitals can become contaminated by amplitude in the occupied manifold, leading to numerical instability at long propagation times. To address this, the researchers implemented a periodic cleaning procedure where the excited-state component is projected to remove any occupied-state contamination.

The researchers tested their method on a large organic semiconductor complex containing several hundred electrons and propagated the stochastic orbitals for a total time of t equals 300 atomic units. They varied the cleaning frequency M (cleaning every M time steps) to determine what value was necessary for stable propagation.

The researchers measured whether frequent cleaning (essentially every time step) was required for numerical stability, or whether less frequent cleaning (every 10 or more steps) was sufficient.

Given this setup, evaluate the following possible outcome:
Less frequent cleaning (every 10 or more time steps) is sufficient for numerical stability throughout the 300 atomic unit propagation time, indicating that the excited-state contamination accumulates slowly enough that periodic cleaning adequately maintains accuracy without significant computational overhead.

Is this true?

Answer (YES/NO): YES